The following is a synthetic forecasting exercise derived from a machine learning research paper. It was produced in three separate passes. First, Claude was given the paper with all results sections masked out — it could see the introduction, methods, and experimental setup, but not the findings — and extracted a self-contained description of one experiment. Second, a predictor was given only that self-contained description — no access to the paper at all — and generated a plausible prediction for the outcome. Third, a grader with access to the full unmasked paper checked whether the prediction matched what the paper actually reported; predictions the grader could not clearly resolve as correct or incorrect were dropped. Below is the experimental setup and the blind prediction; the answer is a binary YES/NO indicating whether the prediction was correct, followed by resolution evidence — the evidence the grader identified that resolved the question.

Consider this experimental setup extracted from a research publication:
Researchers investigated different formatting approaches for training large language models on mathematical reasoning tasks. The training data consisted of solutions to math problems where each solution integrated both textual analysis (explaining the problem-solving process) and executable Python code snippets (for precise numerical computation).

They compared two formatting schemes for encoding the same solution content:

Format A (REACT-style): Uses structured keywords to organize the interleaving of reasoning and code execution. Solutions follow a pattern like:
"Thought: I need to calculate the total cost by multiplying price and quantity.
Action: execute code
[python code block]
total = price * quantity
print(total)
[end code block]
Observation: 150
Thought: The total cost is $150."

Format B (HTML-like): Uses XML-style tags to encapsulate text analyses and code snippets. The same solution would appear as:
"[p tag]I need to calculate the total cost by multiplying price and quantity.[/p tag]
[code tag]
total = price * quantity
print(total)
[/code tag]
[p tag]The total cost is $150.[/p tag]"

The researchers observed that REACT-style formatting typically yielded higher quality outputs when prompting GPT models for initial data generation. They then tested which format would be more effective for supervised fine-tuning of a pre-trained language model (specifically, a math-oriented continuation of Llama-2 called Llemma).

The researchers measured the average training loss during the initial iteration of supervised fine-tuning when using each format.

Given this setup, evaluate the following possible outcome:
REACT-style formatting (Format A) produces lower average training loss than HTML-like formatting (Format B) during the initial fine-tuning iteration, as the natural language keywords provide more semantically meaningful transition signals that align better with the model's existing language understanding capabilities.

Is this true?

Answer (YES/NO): NO